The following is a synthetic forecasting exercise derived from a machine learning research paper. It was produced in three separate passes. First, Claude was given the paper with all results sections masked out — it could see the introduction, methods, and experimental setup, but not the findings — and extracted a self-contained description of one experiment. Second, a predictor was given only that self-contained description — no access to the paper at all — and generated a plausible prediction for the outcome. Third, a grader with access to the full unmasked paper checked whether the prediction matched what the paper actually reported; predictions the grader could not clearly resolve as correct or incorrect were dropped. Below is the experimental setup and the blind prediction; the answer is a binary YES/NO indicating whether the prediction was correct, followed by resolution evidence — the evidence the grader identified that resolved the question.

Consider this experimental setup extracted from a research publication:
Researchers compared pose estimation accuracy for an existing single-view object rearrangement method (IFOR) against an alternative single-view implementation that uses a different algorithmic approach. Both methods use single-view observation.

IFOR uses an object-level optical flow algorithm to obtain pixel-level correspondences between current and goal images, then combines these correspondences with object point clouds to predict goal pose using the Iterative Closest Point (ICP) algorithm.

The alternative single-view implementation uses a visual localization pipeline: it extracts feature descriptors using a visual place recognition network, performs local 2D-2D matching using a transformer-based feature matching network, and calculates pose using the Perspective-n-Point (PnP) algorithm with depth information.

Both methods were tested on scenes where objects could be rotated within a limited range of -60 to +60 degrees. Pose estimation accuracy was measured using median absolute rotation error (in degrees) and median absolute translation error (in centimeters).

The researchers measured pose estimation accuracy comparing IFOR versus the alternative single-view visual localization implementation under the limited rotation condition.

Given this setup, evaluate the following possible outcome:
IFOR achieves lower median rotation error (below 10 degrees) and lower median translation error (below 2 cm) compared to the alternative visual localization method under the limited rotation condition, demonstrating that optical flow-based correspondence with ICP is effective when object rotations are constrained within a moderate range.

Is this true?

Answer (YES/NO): YES